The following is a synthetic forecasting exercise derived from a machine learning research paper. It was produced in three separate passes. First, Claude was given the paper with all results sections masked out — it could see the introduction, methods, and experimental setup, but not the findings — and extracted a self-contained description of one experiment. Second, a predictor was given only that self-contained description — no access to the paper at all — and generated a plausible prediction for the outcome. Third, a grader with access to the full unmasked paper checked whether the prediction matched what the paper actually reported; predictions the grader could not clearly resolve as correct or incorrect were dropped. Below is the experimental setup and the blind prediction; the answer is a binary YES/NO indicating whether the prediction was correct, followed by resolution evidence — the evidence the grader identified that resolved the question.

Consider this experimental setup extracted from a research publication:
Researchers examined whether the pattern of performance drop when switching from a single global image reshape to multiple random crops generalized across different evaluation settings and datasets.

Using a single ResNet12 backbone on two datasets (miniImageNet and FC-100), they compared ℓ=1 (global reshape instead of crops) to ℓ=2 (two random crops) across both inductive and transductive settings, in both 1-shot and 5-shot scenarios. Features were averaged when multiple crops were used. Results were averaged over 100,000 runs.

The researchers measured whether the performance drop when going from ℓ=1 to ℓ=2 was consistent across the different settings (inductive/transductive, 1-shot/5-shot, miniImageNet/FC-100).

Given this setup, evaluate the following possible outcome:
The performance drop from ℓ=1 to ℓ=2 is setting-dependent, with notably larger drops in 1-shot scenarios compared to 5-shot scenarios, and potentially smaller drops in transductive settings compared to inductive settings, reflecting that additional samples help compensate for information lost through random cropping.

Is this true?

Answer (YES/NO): NO